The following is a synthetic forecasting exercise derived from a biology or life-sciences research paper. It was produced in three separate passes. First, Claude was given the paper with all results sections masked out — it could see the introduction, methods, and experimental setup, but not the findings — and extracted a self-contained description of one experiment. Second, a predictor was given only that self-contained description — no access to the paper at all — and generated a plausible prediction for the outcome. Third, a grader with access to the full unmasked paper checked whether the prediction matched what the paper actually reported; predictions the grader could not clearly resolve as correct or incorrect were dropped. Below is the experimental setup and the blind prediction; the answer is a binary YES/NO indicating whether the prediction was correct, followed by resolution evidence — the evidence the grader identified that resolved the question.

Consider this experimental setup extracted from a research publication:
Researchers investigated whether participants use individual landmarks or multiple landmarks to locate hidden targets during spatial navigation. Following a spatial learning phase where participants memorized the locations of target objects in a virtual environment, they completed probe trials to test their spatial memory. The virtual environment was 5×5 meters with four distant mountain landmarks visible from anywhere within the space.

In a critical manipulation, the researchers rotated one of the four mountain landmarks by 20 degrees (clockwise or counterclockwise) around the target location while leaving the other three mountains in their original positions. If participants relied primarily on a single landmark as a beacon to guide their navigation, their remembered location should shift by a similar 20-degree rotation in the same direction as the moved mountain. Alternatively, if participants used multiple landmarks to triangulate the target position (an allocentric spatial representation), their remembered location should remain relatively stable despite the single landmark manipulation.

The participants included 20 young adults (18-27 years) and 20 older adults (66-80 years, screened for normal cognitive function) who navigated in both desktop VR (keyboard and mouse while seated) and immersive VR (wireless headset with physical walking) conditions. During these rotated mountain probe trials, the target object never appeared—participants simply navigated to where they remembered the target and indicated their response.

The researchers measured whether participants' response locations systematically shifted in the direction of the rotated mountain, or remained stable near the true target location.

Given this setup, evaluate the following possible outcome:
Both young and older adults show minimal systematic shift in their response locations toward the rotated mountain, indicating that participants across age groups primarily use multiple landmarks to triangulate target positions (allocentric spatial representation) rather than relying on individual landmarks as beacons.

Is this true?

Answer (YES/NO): NO